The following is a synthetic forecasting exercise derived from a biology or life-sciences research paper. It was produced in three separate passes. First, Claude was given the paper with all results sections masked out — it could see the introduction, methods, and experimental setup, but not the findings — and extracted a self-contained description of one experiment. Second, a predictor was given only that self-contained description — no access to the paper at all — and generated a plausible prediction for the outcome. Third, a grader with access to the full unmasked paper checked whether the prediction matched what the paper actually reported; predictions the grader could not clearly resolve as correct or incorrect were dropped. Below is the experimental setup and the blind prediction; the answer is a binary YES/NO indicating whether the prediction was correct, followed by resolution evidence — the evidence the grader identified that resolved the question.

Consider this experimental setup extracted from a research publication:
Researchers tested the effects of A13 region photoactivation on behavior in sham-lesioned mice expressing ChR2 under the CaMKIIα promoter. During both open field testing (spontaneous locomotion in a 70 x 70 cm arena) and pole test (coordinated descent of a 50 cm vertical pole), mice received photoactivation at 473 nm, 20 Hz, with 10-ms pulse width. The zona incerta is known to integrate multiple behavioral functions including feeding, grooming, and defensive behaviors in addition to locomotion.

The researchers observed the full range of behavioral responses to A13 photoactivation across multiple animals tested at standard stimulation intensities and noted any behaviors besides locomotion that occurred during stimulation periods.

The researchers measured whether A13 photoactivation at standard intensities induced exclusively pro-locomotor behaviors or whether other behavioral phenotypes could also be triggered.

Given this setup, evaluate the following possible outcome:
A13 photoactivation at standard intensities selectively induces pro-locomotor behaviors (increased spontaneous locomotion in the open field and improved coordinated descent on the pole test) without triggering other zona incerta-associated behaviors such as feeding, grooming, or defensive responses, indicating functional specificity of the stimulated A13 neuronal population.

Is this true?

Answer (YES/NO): NO